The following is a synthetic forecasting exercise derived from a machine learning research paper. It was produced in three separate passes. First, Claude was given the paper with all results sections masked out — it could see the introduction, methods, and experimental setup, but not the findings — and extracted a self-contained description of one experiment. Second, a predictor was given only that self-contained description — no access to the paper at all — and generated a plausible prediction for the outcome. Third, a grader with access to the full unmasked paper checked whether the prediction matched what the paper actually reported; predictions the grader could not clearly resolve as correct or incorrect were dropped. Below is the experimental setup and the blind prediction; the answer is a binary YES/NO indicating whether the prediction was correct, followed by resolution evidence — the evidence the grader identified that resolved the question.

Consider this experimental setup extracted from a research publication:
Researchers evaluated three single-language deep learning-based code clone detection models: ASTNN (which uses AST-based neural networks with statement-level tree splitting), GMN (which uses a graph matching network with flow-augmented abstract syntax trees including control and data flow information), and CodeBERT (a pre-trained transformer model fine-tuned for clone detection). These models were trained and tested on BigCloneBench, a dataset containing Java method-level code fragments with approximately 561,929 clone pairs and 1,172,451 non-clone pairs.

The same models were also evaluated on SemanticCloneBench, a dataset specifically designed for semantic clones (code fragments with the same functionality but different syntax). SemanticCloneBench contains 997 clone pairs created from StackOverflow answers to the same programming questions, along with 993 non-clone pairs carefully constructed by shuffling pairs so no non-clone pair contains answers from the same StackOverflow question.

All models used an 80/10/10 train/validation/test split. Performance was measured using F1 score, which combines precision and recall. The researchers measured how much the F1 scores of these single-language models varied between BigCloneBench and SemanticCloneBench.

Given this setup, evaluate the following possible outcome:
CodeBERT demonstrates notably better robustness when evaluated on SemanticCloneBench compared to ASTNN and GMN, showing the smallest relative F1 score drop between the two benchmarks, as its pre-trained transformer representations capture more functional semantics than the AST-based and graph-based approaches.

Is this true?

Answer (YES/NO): NO